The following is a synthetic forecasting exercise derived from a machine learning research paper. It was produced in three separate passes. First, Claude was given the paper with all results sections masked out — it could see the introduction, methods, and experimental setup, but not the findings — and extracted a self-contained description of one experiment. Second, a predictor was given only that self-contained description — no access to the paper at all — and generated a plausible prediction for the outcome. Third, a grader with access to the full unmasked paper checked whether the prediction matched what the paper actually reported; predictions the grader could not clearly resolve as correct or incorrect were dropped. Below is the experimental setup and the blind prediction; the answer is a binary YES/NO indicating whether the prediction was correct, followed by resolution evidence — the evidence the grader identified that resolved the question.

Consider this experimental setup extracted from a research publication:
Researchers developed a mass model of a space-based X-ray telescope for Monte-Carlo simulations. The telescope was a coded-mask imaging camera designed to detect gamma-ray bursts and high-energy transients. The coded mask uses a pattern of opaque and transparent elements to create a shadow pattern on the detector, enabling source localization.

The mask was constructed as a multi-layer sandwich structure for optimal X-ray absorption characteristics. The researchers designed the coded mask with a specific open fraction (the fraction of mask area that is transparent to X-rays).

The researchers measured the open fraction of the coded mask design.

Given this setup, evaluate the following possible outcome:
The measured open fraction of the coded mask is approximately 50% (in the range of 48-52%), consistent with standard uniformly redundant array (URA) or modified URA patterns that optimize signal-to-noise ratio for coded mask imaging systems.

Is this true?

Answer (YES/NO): NO